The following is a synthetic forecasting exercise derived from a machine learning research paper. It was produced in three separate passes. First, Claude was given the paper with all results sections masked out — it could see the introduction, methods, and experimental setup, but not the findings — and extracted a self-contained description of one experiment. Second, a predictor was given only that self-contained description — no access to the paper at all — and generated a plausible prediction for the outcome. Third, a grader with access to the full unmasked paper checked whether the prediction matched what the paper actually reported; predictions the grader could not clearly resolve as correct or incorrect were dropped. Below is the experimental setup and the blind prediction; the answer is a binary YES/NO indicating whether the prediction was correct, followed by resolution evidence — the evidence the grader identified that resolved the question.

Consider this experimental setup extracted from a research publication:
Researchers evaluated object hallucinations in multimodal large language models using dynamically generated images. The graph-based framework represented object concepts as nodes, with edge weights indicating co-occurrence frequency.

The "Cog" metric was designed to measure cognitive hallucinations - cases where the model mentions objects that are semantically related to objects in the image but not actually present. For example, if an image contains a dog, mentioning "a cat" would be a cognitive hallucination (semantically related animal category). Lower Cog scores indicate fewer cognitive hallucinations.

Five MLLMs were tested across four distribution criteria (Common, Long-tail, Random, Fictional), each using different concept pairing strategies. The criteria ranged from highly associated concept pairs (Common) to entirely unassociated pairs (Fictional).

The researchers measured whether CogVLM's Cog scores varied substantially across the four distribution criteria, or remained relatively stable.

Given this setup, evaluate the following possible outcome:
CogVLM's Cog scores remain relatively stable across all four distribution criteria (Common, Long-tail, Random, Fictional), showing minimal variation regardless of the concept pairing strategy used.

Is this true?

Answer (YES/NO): YES